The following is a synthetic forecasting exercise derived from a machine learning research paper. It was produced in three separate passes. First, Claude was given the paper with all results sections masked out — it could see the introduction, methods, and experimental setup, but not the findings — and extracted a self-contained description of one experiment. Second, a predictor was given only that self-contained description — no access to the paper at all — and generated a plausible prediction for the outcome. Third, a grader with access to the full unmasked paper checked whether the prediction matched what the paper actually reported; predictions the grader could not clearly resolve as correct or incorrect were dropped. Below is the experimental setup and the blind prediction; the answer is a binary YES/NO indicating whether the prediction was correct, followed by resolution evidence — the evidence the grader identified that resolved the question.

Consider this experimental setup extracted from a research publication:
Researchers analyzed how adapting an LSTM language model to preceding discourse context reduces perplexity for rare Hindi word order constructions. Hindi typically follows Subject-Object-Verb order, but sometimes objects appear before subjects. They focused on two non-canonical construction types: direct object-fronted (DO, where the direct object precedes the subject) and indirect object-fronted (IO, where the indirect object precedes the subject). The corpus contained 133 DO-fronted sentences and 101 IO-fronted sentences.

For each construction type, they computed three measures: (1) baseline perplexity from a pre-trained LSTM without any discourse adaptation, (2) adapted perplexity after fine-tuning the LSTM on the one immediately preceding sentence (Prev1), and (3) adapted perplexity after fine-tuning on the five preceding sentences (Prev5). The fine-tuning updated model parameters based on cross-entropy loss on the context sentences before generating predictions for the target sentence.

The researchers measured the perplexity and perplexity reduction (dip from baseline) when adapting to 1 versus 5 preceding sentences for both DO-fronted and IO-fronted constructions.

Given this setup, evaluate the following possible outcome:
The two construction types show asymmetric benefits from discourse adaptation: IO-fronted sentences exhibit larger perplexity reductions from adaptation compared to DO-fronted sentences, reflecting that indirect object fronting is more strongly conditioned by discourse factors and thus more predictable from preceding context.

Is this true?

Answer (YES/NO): NO